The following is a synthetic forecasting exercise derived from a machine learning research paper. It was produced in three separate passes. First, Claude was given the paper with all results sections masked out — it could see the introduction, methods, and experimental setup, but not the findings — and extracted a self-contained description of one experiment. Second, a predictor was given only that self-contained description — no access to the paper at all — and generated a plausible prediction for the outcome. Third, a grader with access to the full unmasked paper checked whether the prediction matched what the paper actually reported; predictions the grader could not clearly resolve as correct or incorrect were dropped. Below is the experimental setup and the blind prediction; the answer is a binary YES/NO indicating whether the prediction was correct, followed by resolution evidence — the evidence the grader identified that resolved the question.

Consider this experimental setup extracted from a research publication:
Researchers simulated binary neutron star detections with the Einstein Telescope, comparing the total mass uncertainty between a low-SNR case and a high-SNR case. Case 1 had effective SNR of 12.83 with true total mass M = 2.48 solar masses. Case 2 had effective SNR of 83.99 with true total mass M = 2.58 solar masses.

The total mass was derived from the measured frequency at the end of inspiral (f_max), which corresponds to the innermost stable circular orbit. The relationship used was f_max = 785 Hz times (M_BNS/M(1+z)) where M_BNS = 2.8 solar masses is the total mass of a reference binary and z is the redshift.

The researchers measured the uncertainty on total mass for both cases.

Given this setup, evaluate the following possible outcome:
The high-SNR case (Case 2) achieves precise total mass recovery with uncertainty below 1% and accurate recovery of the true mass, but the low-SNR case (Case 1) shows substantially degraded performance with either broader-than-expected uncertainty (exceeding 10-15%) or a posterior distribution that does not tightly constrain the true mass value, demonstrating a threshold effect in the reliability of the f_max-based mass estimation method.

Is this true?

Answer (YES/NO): NO